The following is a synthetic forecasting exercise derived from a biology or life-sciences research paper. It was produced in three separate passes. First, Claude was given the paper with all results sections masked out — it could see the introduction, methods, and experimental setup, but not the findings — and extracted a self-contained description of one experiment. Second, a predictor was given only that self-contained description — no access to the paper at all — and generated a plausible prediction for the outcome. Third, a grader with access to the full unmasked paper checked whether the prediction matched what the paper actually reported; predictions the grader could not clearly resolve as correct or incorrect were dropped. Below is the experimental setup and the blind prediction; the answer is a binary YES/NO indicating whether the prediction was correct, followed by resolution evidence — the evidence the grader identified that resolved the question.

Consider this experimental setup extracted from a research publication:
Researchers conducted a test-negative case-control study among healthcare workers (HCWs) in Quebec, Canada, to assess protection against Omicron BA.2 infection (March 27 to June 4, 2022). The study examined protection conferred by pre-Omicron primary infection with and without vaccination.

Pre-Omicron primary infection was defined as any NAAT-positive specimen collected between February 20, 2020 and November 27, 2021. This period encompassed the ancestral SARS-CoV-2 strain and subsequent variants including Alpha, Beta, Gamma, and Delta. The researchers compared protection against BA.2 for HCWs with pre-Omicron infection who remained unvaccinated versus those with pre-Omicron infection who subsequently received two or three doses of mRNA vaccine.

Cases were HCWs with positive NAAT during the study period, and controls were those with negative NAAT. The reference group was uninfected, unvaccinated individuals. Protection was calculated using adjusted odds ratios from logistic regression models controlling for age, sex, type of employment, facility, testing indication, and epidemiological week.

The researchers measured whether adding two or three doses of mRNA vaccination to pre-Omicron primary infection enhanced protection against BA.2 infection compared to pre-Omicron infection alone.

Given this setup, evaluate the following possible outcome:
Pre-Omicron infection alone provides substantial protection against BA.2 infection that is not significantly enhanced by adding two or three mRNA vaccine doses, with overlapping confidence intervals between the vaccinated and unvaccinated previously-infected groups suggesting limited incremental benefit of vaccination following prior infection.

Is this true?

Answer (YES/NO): NO